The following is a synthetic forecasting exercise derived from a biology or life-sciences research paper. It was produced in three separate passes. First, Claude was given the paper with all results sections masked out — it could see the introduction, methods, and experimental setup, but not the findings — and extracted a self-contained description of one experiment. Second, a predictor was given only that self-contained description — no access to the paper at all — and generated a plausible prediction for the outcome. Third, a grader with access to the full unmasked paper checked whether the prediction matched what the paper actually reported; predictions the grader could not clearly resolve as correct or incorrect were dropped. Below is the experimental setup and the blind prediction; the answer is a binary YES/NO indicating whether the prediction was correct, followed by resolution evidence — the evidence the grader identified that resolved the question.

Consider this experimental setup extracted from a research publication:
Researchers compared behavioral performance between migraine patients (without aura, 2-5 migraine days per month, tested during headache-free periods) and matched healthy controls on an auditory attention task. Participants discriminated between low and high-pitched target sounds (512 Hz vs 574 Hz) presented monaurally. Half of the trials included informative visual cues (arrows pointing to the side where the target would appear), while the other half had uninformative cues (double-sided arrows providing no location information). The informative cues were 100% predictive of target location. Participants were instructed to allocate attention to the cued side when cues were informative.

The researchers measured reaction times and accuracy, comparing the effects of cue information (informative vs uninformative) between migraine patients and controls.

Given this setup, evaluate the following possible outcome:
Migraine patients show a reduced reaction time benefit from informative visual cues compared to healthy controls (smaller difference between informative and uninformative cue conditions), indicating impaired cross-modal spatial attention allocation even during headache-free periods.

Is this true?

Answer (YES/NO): NO